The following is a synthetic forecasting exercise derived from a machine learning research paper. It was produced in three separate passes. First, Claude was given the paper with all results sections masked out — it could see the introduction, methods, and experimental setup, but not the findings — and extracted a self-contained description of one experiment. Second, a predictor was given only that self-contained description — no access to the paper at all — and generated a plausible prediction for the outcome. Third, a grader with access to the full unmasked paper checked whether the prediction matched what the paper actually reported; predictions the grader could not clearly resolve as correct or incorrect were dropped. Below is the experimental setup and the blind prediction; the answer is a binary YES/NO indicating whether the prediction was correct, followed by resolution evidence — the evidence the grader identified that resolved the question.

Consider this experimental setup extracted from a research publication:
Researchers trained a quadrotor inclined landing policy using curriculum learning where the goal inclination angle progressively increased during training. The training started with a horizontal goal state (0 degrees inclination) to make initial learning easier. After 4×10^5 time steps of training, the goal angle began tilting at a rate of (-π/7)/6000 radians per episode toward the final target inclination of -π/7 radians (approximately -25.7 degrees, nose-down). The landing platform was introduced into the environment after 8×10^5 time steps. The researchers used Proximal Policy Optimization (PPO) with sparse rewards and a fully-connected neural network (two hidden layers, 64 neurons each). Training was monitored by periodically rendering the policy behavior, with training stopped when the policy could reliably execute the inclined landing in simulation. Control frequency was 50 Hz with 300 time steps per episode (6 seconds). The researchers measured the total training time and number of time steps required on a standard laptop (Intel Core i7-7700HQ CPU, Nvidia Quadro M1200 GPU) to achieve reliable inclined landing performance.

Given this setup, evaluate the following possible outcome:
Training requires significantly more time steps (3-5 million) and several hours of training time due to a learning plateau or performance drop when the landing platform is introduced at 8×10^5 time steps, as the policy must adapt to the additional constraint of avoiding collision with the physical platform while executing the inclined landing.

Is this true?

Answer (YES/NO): NO